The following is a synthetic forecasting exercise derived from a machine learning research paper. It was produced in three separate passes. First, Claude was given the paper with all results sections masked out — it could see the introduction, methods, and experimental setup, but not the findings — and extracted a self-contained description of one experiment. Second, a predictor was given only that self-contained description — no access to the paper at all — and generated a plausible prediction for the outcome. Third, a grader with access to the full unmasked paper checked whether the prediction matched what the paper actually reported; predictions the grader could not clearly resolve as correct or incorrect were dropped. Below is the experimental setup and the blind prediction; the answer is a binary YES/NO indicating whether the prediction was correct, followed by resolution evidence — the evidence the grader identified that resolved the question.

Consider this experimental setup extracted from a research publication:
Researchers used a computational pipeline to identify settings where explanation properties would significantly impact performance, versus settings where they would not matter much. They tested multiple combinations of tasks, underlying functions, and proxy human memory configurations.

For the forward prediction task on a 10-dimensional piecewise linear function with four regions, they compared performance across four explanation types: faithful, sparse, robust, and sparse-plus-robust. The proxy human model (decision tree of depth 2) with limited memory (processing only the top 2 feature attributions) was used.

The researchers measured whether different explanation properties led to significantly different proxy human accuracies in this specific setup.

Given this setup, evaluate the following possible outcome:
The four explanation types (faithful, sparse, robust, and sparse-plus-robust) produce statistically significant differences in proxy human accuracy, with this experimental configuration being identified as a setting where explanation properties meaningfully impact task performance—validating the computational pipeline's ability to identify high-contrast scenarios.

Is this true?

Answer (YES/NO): NO